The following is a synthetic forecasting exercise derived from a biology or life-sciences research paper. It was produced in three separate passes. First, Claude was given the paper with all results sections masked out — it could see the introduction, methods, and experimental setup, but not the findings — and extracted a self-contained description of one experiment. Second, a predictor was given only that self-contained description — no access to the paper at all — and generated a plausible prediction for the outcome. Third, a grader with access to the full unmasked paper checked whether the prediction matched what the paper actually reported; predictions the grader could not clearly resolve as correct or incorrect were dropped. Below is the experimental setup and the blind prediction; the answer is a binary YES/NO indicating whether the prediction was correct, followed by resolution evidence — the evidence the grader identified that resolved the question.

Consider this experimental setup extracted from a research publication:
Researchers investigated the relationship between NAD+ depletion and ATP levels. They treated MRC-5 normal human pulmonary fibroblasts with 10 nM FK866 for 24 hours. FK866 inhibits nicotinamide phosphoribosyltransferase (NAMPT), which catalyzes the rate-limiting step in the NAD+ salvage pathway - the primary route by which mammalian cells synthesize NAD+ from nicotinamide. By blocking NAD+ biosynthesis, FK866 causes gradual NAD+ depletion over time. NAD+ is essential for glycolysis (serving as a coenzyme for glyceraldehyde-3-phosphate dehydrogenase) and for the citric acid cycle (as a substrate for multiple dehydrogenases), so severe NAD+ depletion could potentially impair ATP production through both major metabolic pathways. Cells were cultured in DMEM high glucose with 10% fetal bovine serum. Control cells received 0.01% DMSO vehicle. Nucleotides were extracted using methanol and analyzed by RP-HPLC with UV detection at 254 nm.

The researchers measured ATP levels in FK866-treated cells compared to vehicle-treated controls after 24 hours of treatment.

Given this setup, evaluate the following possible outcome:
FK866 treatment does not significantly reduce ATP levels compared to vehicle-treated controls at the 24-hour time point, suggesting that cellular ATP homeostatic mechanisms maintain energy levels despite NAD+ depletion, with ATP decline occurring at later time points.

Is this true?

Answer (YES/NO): YES